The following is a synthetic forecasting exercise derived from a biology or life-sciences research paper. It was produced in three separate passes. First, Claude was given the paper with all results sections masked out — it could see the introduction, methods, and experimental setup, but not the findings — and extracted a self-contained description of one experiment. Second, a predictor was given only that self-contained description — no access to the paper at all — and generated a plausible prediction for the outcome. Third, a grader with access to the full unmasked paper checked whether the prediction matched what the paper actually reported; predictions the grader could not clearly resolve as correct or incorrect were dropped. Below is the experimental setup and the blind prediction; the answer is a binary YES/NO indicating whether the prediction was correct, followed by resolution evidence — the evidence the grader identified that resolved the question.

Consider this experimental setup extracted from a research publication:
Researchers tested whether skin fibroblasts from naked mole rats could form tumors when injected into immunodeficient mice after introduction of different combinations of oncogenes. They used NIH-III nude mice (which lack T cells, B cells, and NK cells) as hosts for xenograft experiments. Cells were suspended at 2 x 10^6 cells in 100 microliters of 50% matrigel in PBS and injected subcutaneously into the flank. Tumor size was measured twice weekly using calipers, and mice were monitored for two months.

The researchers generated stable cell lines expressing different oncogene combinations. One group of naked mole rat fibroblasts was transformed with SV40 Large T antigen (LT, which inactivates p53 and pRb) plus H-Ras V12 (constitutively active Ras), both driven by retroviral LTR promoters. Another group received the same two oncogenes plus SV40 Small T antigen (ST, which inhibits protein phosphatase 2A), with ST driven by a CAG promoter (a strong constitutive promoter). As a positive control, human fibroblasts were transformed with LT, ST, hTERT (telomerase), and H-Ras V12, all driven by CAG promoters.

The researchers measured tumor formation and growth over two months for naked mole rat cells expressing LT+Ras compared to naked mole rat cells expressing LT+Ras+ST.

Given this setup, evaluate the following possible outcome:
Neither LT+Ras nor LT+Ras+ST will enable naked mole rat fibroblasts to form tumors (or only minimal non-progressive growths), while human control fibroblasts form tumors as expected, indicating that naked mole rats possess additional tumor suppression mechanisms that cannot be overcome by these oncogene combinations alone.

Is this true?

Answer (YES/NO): NO